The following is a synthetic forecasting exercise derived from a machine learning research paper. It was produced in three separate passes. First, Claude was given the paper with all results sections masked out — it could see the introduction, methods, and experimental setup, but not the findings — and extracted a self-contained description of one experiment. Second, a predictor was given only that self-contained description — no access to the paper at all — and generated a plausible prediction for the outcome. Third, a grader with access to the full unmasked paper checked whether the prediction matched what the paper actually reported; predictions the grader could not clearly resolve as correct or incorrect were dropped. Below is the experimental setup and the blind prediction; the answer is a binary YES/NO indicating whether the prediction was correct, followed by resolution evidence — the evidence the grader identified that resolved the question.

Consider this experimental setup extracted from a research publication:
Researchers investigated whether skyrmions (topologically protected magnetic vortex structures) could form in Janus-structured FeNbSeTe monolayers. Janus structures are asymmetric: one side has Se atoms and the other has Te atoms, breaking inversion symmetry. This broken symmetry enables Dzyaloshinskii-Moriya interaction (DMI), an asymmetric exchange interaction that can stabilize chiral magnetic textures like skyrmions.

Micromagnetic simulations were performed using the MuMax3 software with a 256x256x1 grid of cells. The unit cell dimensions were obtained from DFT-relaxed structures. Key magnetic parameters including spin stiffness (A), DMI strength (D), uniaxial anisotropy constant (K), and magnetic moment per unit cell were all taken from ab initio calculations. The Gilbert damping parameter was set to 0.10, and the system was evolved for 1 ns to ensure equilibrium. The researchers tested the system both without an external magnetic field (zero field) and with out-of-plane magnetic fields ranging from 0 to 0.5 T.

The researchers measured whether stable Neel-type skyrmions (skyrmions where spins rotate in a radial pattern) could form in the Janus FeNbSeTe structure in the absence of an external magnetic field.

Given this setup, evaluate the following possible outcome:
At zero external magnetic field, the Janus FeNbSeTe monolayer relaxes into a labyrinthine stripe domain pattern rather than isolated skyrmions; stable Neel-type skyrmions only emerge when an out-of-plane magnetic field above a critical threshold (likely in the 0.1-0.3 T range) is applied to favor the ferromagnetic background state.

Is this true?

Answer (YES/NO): NO